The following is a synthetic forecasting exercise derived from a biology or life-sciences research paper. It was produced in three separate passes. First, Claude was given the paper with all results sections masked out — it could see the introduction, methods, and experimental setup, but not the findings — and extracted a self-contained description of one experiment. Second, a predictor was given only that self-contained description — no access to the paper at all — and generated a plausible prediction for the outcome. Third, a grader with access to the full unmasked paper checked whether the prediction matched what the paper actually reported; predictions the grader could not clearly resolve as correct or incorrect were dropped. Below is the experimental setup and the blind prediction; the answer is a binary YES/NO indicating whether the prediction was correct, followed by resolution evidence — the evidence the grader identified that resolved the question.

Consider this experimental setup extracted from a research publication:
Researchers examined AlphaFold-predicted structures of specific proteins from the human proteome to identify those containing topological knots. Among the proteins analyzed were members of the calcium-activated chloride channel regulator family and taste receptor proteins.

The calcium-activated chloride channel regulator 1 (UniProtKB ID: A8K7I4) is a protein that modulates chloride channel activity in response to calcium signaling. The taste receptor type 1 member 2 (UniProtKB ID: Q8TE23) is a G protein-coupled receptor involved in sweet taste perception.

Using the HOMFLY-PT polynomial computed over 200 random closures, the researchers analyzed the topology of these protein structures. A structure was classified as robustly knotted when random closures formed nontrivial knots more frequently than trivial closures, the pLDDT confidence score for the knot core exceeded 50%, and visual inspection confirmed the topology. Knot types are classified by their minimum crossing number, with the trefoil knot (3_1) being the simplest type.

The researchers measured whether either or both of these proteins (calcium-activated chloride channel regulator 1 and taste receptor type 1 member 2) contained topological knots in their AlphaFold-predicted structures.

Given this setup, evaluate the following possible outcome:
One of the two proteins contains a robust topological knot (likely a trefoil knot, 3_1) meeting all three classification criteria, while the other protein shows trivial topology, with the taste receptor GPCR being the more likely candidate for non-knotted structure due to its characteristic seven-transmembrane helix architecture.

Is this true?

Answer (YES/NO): NO